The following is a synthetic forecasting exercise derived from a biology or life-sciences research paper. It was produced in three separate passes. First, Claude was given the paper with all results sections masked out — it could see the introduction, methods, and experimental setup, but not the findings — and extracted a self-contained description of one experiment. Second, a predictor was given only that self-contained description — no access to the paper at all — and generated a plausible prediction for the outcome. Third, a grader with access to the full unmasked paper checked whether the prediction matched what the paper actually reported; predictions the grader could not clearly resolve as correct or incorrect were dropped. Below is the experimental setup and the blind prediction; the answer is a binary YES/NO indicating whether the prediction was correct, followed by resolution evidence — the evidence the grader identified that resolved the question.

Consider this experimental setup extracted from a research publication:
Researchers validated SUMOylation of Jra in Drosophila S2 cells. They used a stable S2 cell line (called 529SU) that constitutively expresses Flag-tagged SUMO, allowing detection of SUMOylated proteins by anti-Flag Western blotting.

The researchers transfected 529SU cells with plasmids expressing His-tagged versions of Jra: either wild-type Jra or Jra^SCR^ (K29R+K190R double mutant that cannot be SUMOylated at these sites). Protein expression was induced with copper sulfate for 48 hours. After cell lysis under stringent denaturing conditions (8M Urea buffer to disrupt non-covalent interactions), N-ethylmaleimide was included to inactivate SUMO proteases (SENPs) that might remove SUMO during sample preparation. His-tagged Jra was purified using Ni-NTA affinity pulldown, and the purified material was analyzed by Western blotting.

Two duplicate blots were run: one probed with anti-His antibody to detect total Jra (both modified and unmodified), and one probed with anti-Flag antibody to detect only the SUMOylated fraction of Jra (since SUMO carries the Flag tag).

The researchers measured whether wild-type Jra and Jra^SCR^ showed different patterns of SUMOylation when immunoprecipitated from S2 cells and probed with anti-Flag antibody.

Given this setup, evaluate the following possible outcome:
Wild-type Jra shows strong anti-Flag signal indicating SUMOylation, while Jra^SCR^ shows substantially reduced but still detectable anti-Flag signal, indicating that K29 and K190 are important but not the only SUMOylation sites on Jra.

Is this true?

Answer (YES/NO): NO